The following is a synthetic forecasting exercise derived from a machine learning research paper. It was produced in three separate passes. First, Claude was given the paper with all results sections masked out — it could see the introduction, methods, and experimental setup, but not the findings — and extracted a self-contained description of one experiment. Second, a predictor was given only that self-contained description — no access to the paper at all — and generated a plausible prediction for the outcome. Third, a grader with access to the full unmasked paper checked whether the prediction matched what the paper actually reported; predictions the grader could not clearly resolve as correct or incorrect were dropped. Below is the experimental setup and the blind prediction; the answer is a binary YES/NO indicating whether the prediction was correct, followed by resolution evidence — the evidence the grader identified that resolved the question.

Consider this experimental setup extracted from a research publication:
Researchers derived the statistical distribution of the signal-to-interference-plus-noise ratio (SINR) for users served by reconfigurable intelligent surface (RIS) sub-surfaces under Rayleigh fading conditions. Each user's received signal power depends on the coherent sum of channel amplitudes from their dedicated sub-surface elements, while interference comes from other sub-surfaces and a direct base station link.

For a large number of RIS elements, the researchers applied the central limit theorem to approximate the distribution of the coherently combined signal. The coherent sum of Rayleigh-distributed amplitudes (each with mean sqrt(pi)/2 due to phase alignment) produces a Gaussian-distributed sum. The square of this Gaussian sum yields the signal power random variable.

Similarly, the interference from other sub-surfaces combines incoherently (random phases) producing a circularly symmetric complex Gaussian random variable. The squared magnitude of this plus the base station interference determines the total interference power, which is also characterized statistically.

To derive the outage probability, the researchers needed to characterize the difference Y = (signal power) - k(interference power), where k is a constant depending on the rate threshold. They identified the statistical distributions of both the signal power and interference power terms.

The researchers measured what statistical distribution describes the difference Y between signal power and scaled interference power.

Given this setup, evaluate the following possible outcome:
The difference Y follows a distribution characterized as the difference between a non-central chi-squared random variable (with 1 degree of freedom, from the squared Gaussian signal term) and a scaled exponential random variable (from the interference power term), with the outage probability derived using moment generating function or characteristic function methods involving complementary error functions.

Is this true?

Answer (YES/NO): NO